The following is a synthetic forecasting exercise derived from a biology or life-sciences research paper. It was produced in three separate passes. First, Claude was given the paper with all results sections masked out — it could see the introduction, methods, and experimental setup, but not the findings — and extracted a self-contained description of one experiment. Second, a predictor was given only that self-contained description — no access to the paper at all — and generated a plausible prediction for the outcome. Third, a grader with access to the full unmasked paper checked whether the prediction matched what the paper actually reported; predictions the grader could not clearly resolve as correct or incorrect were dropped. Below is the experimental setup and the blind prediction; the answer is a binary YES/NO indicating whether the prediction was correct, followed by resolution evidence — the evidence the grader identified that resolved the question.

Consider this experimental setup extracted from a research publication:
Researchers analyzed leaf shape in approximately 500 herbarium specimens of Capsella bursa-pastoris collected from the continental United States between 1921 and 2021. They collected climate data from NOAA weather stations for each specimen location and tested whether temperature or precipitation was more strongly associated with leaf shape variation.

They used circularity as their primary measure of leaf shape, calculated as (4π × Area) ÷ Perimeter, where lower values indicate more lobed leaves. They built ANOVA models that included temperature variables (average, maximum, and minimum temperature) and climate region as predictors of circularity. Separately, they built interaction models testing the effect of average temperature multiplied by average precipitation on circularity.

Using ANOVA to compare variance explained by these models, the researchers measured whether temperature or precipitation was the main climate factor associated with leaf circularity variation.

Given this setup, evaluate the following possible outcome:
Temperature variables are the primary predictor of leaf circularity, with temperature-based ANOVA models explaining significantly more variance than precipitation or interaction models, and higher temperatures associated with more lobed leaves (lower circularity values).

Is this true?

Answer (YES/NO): NO